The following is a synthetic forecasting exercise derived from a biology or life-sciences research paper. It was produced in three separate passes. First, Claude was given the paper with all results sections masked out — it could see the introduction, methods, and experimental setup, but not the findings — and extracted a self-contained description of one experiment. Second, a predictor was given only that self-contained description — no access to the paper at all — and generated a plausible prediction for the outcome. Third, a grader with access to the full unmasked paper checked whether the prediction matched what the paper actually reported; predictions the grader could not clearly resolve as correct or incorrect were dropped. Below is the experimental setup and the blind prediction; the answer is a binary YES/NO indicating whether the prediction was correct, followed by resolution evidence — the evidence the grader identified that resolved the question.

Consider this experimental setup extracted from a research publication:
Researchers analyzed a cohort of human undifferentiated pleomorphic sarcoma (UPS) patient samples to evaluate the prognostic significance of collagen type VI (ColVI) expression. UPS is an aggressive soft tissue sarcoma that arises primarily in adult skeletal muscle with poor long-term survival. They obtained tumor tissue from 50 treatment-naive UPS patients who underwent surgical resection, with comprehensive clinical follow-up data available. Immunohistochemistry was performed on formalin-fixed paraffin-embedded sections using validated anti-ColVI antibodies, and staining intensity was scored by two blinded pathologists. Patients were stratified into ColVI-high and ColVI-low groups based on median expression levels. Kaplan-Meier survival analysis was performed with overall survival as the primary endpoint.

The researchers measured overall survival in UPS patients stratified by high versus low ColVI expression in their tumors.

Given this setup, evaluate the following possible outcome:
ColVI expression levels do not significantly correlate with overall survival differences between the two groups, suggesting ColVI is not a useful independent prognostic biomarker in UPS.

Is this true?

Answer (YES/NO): NO